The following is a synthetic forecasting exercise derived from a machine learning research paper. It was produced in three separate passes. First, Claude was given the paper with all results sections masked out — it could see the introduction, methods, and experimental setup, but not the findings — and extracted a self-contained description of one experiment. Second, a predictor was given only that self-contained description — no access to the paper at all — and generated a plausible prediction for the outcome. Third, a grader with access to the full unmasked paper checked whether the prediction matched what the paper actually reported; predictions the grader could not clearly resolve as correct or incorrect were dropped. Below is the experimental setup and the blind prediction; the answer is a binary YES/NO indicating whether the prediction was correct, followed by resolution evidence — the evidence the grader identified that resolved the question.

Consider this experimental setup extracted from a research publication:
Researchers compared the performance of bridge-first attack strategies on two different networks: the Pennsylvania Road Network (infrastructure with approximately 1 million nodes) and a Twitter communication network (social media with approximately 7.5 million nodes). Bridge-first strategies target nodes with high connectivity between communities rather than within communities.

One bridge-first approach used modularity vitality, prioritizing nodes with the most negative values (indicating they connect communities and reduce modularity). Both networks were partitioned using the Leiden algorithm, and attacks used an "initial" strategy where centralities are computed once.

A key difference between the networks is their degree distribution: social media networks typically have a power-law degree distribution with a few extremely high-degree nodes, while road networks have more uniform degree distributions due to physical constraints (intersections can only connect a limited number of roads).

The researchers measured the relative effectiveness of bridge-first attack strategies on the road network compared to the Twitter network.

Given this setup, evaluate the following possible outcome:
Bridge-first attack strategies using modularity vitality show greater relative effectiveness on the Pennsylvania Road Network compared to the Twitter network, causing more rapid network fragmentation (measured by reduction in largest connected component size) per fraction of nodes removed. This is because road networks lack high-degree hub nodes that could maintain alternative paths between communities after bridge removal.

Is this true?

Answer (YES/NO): YES